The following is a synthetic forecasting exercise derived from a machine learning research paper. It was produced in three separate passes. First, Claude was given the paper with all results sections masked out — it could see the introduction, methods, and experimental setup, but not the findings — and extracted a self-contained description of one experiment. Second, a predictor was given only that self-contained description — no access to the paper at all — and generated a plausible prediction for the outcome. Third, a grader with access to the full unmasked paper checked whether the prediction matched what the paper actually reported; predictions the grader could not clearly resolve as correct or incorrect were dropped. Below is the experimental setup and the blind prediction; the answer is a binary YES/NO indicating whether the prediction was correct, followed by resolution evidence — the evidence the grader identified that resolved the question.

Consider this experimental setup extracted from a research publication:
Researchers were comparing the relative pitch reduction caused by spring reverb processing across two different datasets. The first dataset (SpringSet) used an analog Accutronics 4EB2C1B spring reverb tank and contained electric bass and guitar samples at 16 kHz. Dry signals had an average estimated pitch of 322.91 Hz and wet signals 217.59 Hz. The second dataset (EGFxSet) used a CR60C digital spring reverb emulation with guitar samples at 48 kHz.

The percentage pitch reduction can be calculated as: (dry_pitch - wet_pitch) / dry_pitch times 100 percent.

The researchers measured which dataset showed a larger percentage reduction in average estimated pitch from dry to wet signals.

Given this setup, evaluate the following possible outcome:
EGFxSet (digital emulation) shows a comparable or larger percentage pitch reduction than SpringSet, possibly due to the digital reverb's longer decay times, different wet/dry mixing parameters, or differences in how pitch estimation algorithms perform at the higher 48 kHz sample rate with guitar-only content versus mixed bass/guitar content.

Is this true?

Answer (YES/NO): NO